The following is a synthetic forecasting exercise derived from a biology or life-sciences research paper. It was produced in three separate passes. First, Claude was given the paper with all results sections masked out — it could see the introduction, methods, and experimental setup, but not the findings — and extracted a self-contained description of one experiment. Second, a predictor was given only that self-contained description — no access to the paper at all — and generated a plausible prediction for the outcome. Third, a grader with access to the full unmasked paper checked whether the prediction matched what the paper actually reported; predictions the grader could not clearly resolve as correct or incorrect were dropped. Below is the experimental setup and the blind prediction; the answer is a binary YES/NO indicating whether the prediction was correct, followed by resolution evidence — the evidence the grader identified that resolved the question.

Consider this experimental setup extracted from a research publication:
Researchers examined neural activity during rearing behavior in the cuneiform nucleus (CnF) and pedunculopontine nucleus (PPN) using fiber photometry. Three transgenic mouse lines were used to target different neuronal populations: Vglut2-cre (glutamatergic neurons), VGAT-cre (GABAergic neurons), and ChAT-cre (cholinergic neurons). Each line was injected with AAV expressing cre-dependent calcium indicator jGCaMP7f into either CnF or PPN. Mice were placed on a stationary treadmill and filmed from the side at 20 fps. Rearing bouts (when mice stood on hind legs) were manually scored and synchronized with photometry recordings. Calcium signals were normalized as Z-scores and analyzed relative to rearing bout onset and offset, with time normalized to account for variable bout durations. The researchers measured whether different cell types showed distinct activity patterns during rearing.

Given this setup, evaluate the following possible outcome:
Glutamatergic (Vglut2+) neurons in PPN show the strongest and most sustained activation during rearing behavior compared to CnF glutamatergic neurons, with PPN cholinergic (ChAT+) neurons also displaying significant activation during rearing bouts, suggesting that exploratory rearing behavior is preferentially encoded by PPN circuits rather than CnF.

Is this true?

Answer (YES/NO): NO